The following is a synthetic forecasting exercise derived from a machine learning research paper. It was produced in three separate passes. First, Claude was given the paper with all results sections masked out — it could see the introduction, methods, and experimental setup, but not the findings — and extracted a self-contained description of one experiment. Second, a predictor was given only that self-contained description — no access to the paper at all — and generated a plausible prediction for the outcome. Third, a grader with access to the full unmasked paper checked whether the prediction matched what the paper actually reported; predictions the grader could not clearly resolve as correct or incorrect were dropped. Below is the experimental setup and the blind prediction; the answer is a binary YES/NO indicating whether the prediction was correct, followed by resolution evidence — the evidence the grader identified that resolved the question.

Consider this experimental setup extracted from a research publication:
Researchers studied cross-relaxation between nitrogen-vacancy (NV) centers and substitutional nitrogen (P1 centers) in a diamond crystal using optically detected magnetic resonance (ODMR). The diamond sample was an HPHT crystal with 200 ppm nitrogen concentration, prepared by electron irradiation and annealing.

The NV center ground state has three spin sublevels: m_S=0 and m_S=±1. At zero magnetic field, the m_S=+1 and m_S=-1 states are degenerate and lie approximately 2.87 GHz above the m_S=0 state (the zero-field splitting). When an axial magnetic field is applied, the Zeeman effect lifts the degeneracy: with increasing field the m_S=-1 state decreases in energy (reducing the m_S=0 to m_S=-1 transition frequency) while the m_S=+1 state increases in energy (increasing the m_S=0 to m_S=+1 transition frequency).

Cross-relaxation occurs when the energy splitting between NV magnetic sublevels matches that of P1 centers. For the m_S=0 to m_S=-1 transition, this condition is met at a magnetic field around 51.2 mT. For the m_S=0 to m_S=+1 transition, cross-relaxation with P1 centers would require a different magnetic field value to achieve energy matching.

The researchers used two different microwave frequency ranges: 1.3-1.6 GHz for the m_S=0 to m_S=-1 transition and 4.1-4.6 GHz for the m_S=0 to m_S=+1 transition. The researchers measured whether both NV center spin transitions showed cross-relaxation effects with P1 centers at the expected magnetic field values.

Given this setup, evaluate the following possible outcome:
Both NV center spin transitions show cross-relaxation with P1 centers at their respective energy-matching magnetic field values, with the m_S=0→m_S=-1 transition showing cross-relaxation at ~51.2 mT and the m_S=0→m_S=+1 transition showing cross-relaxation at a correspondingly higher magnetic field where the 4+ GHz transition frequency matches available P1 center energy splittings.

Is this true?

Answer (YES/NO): NO